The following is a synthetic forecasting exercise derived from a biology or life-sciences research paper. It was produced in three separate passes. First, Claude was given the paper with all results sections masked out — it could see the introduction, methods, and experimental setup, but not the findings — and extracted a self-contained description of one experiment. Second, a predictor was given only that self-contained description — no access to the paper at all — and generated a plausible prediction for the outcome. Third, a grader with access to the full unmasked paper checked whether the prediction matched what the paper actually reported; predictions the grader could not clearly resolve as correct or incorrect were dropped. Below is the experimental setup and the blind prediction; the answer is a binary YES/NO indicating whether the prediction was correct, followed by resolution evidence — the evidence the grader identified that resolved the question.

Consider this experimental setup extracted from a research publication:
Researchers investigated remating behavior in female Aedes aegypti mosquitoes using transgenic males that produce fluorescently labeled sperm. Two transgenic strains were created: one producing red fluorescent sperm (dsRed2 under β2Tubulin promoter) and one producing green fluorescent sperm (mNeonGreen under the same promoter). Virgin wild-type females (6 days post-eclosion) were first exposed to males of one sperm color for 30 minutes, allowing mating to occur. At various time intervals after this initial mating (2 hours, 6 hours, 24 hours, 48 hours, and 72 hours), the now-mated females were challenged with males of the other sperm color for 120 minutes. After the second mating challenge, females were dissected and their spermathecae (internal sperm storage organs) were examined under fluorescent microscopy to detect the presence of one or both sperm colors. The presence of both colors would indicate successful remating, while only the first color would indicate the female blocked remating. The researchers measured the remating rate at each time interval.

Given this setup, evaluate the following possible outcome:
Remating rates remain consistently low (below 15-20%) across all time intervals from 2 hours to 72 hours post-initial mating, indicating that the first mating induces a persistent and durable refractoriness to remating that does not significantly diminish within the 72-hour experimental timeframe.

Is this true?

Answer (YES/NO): YES